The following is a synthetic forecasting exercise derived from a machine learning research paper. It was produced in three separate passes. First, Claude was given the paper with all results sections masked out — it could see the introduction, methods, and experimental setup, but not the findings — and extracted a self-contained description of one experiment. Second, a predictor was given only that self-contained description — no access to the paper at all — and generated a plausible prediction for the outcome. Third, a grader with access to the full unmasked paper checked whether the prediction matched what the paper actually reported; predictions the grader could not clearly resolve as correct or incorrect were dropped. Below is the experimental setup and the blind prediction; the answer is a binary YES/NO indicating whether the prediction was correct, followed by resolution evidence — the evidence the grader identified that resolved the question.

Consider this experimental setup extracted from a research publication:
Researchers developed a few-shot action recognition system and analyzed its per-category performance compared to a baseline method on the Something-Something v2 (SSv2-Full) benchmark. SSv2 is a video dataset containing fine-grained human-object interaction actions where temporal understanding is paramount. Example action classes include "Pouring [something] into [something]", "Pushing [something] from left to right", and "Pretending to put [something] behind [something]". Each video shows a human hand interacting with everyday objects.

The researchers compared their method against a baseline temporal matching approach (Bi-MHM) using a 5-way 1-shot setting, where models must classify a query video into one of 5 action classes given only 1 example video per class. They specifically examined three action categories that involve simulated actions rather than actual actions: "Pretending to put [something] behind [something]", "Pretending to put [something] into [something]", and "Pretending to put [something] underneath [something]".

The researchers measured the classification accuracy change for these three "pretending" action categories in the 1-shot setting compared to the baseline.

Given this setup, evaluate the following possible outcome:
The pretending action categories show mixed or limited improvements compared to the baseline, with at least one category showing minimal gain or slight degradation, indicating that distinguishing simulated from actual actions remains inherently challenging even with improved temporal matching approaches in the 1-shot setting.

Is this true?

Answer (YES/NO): NO